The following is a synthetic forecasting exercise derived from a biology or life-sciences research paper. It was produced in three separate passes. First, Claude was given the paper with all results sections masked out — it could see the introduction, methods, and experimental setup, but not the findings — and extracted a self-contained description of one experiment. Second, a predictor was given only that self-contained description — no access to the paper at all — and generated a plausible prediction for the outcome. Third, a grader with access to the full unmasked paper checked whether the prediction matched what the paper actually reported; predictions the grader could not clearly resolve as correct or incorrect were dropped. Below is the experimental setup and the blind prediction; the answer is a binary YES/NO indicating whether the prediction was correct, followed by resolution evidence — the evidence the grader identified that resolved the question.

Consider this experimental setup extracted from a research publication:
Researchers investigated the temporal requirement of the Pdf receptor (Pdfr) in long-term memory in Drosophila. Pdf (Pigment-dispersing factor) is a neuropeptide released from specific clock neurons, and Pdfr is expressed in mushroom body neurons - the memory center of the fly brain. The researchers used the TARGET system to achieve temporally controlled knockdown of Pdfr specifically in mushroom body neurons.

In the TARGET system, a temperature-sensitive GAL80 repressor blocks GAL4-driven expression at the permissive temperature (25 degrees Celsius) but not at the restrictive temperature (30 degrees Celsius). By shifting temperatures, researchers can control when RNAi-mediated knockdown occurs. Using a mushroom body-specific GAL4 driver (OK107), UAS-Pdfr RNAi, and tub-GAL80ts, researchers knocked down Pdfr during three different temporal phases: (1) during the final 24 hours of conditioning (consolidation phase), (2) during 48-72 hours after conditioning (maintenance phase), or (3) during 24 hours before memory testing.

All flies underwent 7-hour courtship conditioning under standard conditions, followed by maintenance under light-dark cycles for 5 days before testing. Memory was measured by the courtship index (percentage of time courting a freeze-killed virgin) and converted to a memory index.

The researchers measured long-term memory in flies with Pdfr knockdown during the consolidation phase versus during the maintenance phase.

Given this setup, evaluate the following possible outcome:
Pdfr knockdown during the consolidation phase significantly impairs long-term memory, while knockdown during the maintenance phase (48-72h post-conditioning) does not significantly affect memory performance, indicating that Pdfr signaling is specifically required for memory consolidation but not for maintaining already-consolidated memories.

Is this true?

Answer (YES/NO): NO